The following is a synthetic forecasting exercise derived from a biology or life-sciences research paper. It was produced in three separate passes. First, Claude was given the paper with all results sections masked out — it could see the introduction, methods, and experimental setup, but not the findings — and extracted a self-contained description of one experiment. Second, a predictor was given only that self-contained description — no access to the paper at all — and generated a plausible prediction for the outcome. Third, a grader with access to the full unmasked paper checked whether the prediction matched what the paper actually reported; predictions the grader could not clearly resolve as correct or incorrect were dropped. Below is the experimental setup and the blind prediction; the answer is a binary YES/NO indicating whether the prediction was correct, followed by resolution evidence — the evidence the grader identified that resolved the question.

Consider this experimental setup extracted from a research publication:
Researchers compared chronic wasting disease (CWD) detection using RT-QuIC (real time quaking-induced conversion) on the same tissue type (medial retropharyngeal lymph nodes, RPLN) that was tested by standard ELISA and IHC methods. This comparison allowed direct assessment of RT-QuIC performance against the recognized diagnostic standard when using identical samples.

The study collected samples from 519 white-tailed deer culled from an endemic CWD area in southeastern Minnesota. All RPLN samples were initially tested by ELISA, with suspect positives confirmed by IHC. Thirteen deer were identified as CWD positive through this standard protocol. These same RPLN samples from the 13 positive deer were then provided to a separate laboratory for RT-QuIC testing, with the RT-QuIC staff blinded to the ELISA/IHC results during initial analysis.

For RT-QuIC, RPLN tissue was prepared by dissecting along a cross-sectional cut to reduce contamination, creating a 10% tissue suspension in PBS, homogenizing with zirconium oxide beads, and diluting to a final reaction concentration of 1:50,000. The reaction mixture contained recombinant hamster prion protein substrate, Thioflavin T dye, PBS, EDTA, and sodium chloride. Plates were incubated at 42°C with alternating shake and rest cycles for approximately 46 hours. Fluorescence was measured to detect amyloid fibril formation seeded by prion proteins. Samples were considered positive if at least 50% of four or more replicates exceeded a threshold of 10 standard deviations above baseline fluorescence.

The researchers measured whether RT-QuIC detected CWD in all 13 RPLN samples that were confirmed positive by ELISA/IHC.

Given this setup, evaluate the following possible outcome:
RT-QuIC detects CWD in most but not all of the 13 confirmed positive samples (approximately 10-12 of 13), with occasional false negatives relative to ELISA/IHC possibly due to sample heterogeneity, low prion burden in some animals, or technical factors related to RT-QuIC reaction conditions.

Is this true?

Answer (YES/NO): NO